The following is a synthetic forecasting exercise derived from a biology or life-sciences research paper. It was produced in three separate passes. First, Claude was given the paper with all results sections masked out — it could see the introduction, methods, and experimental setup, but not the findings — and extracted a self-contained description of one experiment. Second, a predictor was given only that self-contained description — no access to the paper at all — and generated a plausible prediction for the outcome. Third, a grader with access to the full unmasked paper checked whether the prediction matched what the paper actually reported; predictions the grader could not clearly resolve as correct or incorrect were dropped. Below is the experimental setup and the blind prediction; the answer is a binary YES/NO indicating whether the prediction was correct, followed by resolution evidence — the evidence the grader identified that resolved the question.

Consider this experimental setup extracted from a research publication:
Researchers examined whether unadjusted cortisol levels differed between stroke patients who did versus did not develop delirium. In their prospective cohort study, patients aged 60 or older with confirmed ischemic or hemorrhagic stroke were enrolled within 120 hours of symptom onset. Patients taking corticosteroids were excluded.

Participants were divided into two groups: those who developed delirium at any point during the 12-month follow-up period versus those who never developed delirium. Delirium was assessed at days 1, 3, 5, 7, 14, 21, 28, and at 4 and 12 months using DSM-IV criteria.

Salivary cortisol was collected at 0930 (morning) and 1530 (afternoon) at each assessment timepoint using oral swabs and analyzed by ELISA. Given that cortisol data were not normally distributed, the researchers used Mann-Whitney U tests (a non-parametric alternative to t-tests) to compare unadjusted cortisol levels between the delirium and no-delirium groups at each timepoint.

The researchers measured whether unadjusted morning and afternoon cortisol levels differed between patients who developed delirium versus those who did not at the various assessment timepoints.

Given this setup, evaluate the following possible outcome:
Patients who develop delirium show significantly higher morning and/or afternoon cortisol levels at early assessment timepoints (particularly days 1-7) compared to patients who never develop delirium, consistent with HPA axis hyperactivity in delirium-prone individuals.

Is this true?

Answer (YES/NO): YES